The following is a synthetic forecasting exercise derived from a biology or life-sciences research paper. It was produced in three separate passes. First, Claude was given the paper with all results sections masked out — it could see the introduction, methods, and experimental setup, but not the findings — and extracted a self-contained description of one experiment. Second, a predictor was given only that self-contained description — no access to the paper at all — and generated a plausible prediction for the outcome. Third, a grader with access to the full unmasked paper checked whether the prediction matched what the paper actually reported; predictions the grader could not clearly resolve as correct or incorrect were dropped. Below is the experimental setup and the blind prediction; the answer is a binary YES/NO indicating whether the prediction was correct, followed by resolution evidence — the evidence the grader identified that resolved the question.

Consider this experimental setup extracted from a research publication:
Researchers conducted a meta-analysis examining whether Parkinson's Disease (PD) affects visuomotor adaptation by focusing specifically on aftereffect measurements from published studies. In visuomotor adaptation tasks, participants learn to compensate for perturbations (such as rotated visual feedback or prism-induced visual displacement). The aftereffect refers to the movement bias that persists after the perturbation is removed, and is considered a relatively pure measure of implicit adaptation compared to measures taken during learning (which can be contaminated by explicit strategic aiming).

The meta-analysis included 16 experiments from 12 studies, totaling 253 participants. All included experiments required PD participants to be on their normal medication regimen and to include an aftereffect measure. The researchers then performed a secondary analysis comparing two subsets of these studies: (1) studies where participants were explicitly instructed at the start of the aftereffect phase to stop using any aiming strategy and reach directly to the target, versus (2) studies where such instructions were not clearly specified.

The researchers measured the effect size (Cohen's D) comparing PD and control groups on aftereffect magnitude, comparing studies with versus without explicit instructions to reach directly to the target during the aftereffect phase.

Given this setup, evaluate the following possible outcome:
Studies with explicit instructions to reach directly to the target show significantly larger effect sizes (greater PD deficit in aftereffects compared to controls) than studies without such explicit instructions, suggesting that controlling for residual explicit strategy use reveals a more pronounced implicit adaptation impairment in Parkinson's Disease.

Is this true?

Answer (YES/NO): NO